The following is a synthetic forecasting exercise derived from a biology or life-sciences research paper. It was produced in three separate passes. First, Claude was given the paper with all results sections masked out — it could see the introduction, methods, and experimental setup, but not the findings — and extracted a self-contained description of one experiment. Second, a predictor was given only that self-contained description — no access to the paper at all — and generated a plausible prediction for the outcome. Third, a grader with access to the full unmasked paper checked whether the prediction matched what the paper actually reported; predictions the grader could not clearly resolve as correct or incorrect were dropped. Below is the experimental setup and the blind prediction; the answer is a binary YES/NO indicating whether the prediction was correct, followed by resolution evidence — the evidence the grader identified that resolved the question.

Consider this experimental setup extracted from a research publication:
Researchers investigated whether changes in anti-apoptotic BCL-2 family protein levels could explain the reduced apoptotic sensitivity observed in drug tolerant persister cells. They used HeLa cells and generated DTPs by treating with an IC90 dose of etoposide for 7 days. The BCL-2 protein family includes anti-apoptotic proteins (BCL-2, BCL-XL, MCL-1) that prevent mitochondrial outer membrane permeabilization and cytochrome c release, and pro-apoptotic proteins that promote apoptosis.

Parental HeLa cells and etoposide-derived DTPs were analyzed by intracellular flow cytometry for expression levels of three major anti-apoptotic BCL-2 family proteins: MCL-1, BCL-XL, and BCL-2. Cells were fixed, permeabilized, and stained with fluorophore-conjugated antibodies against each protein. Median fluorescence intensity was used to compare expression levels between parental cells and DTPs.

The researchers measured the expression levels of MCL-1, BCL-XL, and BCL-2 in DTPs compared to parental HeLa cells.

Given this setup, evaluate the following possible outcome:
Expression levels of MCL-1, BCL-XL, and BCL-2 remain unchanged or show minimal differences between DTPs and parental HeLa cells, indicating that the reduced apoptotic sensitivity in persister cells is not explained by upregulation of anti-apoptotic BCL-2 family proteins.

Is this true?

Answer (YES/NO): NO